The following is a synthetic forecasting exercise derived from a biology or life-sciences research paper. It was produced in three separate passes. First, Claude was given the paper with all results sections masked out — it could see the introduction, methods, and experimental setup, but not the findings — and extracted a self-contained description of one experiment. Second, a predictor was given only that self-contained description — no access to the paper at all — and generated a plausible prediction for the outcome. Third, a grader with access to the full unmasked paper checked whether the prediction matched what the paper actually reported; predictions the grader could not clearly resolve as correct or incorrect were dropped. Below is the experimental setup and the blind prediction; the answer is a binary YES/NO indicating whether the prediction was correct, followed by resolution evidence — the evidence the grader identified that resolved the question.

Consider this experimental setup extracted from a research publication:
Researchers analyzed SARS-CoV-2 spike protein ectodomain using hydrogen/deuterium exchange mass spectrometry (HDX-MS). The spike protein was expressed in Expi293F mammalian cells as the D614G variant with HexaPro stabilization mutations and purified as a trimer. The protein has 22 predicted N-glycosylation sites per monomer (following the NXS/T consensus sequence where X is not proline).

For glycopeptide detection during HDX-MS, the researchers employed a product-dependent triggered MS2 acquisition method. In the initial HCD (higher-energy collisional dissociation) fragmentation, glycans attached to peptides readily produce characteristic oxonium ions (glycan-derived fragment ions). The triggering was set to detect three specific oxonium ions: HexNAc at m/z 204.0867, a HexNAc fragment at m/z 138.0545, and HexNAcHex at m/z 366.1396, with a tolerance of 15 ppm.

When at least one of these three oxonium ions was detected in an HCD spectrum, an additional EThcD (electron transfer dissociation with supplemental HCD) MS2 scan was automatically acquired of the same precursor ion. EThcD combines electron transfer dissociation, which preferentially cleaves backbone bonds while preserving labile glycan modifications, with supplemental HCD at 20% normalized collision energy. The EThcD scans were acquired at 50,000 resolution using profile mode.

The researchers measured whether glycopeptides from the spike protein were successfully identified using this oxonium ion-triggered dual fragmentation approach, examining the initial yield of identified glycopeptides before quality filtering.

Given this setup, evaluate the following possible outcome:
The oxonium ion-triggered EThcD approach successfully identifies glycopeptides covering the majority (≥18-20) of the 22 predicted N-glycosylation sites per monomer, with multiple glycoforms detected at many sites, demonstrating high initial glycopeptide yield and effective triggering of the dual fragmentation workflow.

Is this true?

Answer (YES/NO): NO